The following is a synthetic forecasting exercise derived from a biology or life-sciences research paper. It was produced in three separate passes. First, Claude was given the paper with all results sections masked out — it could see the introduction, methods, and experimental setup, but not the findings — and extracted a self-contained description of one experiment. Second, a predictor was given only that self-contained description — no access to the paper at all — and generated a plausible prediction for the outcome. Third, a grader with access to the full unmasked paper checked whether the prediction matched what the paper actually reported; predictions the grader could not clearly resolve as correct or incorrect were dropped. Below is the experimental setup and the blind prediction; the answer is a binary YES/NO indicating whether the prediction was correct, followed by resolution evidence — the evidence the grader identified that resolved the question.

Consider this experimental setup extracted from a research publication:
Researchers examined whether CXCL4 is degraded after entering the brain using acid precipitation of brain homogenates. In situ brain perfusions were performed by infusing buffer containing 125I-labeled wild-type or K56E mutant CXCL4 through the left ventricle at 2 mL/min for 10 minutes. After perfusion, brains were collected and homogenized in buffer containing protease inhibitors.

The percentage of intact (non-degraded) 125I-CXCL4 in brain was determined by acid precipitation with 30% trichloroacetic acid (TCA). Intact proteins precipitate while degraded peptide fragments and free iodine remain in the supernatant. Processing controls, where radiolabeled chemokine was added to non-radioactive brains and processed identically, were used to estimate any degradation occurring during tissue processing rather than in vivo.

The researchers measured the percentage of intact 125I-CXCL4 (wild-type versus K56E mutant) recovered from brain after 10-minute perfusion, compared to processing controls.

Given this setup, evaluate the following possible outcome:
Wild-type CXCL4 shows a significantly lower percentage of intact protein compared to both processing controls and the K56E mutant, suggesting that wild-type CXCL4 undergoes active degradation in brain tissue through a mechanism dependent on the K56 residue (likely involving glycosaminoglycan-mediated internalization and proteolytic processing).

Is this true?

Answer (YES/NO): NO